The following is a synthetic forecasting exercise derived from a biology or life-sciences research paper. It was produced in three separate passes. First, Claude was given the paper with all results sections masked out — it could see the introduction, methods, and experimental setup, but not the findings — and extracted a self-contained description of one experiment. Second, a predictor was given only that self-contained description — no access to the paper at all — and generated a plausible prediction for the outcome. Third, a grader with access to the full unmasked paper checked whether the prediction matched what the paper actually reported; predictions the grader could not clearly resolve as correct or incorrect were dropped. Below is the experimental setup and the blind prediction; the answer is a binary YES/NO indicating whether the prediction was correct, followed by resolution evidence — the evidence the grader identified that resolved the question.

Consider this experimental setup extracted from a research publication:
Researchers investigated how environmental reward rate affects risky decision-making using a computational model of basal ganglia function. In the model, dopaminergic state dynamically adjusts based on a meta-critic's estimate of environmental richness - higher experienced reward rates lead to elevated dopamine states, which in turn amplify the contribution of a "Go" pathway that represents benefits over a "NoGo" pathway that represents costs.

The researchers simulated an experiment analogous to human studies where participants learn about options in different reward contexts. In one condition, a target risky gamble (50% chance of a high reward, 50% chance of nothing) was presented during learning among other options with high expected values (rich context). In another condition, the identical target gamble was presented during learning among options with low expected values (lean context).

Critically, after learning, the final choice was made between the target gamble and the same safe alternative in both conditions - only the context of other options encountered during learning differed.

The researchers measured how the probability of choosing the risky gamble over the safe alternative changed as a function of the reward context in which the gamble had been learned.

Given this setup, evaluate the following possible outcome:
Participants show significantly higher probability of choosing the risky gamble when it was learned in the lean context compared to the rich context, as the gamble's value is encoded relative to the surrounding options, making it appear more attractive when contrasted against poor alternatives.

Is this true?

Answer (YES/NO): NO